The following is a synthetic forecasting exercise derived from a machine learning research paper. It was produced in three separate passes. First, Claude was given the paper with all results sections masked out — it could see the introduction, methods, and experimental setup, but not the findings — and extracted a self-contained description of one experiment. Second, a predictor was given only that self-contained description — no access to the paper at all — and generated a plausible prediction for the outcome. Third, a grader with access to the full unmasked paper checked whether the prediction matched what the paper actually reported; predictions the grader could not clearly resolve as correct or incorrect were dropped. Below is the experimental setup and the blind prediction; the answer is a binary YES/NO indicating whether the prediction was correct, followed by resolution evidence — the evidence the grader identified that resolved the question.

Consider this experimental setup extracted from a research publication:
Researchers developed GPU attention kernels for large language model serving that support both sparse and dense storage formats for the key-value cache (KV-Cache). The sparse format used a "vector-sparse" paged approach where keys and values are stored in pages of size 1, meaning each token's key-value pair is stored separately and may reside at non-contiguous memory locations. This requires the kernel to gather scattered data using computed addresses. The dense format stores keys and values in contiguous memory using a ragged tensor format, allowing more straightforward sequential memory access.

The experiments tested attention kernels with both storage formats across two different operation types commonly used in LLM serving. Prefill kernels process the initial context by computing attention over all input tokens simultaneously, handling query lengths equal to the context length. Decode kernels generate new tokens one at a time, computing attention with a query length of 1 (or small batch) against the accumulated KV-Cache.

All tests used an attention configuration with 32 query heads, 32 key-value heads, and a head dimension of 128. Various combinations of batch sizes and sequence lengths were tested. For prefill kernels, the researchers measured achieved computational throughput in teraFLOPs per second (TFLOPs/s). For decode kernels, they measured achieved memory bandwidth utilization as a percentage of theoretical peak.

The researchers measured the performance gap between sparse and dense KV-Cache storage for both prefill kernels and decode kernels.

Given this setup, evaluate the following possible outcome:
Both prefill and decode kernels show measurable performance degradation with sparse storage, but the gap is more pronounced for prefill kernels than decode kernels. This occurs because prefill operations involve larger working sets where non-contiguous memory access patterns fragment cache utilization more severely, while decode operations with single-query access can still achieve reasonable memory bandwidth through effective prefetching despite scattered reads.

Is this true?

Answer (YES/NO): NO